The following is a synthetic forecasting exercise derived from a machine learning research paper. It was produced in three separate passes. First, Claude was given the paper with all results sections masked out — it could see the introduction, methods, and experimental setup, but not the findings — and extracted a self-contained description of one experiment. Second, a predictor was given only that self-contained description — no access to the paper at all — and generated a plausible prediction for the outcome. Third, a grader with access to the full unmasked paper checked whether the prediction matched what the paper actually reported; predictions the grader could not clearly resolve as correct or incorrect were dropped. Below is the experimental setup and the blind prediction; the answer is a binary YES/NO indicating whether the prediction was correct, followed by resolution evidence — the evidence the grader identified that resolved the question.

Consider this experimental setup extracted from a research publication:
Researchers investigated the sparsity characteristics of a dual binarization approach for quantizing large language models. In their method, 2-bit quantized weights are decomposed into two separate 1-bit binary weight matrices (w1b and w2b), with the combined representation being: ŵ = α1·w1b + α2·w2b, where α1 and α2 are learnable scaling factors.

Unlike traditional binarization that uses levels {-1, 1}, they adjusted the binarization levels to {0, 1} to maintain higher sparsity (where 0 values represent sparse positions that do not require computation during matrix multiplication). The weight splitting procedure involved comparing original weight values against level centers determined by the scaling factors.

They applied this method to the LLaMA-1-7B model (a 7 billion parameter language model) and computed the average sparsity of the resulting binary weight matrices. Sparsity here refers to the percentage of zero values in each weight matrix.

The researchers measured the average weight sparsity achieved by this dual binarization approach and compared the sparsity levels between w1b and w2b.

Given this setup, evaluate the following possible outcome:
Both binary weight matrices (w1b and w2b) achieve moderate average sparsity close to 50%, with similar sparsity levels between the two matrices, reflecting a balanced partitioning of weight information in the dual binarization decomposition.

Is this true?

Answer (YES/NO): NO